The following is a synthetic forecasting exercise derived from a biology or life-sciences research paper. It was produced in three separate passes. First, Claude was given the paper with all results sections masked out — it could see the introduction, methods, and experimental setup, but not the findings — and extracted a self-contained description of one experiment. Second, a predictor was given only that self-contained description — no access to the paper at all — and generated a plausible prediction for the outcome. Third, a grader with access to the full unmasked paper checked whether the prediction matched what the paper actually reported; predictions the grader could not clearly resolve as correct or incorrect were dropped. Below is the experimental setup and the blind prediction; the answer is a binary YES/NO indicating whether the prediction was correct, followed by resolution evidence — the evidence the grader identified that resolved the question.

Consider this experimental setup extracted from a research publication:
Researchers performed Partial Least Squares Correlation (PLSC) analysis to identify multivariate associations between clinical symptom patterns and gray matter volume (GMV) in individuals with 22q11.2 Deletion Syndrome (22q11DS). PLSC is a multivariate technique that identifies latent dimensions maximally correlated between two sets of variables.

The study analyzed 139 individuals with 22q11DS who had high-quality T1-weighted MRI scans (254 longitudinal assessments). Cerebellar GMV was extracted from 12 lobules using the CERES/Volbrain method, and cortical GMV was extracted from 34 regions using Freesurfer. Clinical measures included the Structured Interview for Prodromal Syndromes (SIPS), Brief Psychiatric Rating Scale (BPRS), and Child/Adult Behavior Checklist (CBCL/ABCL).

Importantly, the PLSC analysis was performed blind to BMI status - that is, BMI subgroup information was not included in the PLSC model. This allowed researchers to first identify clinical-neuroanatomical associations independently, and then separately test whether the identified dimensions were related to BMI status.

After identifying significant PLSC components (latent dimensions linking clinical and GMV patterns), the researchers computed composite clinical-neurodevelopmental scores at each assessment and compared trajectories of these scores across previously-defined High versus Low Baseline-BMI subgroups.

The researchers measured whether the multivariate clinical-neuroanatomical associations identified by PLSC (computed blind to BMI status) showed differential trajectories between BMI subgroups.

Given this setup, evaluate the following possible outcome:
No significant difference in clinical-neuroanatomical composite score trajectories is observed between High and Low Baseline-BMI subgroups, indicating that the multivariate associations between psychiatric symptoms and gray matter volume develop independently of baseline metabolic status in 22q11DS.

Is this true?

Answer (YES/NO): NO